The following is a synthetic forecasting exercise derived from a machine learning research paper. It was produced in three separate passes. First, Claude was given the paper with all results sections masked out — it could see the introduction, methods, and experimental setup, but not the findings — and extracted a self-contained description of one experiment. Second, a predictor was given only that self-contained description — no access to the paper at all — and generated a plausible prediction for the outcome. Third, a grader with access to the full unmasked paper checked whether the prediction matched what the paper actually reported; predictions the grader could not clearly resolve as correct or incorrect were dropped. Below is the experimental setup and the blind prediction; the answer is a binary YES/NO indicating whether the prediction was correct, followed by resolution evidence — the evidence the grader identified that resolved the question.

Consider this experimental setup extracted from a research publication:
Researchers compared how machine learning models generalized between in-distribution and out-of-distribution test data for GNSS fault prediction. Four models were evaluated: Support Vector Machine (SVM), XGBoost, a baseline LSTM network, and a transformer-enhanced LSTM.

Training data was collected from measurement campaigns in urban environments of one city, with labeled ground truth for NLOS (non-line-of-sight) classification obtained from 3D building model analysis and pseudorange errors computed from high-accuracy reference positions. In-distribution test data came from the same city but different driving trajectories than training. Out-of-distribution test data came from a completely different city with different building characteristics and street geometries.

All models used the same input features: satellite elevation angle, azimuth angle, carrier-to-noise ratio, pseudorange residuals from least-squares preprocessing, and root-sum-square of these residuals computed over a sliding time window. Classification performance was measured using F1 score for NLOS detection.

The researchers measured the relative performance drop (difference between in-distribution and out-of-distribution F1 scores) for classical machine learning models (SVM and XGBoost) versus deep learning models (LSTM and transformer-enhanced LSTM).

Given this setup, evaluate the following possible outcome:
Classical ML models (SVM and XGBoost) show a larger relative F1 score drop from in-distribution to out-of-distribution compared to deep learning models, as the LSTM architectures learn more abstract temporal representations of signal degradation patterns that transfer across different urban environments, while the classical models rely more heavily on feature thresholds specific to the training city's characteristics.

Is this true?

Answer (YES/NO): YES